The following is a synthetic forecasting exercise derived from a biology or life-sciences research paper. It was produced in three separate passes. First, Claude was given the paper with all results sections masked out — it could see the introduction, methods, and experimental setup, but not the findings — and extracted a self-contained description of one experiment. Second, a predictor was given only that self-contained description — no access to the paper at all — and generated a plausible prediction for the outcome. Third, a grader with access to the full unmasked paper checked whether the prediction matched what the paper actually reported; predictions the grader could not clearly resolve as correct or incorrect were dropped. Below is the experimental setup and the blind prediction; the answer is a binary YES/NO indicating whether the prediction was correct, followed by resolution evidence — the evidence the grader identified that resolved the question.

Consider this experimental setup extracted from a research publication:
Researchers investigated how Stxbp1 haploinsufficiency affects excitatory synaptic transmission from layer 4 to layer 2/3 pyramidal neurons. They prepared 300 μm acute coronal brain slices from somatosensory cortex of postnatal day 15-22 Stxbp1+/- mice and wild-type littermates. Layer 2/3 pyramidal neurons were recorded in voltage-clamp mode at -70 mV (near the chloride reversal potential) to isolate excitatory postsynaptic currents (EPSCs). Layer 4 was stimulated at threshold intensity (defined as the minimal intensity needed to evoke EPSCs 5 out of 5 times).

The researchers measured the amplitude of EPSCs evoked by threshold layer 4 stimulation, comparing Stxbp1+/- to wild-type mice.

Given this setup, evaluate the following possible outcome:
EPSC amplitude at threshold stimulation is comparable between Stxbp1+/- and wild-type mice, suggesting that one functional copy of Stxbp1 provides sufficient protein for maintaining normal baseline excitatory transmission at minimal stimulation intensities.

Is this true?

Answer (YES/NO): YES